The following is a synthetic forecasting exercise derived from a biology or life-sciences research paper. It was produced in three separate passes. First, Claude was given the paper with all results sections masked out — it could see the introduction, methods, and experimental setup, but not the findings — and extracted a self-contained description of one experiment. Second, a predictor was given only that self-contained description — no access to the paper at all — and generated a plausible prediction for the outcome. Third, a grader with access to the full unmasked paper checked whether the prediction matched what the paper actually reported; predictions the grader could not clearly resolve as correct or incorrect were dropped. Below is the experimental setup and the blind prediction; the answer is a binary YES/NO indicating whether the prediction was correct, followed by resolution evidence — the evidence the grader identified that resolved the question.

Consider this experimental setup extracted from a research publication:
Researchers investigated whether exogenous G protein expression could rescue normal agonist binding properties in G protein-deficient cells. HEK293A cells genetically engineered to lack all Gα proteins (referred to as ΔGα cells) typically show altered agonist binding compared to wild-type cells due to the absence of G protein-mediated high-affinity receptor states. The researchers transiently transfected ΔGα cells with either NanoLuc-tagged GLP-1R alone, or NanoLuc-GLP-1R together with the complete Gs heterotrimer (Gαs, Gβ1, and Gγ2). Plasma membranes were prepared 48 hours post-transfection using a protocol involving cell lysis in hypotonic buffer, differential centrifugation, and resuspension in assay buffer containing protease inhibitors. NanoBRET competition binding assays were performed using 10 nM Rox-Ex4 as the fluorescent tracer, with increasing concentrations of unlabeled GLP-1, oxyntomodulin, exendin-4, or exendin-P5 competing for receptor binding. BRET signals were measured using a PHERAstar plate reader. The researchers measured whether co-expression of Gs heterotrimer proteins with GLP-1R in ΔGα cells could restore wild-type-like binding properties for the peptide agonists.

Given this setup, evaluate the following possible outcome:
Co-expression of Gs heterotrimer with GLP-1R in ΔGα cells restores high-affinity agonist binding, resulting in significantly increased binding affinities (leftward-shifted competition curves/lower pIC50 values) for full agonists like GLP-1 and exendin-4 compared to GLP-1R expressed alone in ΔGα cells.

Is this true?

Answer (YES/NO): NO